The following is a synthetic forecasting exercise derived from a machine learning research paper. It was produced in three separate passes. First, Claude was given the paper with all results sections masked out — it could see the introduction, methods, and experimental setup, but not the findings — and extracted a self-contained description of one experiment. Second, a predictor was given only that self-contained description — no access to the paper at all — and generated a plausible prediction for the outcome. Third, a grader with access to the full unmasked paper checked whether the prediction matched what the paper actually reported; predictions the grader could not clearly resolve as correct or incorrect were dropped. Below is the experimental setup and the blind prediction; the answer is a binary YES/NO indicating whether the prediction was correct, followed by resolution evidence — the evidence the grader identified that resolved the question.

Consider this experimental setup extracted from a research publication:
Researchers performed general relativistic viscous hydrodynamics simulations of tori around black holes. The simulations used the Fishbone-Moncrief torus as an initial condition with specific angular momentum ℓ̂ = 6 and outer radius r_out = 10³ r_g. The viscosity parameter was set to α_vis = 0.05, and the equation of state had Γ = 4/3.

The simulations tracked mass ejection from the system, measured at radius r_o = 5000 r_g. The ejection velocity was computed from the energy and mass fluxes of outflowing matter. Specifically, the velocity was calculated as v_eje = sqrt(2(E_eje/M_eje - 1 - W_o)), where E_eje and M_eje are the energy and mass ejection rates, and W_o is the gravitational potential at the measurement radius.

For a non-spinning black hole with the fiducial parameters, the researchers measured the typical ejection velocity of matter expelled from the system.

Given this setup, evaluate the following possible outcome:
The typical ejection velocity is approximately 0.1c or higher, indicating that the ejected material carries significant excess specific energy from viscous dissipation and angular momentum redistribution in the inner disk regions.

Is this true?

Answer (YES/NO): NO